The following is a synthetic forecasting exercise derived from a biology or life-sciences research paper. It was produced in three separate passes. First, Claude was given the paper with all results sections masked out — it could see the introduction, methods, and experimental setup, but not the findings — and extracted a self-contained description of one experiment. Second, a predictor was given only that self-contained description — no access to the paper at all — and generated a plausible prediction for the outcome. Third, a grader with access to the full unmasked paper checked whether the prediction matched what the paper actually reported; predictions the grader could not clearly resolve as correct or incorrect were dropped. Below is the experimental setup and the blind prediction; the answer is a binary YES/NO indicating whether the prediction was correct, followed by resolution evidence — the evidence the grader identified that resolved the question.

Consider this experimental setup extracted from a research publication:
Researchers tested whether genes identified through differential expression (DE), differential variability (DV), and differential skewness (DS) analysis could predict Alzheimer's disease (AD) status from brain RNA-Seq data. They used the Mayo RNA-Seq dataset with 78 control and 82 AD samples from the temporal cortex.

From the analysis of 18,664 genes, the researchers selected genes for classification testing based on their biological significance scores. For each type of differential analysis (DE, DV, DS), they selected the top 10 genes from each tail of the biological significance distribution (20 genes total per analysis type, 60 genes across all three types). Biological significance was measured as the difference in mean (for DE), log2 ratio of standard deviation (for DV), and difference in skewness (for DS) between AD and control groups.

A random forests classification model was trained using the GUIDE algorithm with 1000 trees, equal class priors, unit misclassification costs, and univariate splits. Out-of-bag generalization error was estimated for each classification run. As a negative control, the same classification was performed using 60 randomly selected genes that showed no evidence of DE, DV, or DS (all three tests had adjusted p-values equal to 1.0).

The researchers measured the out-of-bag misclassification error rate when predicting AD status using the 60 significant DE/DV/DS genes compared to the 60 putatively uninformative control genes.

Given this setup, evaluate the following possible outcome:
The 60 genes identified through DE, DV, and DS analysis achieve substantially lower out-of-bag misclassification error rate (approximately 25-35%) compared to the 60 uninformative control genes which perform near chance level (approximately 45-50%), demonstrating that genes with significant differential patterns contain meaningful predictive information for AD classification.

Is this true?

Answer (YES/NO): NO